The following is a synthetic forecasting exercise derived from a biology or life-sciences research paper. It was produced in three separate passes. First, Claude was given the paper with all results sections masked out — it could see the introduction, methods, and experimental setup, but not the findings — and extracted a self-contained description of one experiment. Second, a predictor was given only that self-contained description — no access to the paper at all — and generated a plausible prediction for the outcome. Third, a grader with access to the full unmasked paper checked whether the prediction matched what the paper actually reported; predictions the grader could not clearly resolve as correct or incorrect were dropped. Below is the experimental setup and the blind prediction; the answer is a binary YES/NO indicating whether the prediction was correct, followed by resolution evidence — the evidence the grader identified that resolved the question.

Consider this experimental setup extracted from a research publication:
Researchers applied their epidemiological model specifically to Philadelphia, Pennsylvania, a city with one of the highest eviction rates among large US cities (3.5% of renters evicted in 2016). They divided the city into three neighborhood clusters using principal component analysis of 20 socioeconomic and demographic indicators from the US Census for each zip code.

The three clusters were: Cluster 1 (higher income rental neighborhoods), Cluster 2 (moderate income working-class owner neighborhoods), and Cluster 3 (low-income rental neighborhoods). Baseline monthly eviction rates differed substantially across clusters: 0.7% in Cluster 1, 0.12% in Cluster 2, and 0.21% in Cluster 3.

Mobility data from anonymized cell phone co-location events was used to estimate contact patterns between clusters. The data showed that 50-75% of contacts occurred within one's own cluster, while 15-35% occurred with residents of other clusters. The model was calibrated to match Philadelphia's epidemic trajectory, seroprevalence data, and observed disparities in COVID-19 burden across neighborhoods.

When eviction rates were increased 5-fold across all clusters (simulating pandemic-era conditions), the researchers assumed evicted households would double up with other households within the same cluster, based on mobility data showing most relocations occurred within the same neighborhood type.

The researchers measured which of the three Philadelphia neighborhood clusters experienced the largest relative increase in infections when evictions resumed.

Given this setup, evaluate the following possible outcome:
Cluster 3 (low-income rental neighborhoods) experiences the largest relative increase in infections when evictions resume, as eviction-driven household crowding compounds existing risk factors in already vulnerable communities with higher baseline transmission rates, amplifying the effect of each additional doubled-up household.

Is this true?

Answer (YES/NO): NO